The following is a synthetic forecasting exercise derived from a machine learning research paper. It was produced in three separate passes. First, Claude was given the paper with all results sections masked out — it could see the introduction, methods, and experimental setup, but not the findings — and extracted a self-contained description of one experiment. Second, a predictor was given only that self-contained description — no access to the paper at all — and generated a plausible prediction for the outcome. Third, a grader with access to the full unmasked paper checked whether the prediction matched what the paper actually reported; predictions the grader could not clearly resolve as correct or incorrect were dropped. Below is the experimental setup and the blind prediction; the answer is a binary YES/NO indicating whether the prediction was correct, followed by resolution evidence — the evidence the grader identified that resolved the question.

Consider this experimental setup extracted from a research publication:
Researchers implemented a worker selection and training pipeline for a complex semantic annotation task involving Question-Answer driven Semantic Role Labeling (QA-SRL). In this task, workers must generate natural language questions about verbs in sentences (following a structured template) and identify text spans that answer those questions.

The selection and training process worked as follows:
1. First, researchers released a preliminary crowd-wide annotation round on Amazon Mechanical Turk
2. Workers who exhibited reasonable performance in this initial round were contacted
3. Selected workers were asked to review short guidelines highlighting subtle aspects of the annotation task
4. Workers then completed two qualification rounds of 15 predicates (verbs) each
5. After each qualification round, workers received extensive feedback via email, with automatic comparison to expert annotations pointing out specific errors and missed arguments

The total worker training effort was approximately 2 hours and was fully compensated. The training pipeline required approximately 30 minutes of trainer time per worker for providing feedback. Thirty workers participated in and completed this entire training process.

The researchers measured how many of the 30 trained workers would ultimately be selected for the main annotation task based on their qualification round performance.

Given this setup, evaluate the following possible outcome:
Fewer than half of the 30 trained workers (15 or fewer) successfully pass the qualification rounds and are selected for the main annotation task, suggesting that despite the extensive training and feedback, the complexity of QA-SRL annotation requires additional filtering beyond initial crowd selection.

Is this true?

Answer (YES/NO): YES